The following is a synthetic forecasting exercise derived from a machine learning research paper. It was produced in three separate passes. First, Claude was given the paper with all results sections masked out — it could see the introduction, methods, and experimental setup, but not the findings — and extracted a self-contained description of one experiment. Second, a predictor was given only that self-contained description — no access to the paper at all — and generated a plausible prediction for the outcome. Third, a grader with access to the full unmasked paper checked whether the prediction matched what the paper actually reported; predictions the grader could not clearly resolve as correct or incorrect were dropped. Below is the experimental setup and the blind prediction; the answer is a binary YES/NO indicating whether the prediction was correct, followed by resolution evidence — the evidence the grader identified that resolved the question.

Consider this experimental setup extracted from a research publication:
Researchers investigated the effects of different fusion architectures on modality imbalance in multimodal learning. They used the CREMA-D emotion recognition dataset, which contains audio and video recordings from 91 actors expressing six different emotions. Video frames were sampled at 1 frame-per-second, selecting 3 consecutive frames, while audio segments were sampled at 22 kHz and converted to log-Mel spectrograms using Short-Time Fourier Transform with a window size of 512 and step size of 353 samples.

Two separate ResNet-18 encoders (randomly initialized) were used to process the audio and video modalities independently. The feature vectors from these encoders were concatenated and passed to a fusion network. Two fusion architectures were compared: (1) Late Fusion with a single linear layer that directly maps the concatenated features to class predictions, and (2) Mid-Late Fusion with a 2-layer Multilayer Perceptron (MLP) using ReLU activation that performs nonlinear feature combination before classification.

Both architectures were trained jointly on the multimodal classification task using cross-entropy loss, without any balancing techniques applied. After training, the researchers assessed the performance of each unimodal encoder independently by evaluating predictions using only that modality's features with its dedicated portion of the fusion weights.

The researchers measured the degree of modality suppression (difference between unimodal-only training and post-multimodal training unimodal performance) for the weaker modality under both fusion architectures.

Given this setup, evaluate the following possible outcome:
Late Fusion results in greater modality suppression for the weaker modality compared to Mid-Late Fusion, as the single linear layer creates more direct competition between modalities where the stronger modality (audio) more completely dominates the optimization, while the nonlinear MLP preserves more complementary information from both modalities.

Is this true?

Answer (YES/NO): NO